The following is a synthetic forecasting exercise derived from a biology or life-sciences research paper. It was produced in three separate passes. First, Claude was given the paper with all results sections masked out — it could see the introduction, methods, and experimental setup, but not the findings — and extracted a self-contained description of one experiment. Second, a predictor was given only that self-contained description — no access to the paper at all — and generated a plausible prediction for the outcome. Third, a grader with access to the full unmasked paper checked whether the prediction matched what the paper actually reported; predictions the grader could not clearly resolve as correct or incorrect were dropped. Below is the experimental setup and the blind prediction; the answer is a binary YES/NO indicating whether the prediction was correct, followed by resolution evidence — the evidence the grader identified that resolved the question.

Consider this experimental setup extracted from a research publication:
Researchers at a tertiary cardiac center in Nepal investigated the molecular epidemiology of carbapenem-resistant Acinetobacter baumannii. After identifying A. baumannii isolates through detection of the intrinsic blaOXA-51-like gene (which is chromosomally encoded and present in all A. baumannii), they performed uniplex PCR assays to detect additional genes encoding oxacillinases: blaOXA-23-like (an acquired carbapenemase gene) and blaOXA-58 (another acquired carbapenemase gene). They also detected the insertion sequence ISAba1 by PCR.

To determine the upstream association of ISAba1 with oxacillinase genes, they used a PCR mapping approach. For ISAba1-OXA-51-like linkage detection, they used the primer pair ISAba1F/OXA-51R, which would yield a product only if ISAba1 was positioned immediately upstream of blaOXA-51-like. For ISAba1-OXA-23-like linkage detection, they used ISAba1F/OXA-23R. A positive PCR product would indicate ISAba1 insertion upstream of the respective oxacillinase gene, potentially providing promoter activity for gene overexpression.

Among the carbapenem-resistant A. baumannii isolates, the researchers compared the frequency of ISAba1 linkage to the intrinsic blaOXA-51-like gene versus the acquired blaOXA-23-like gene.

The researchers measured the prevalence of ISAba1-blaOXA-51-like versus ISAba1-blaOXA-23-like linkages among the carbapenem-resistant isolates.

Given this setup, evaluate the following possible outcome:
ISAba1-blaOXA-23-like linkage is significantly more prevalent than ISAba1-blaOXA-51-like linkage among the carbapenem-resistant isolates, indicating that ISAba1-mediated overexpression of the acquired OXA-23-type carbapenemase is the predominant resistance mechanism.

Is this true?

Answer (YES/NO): NO